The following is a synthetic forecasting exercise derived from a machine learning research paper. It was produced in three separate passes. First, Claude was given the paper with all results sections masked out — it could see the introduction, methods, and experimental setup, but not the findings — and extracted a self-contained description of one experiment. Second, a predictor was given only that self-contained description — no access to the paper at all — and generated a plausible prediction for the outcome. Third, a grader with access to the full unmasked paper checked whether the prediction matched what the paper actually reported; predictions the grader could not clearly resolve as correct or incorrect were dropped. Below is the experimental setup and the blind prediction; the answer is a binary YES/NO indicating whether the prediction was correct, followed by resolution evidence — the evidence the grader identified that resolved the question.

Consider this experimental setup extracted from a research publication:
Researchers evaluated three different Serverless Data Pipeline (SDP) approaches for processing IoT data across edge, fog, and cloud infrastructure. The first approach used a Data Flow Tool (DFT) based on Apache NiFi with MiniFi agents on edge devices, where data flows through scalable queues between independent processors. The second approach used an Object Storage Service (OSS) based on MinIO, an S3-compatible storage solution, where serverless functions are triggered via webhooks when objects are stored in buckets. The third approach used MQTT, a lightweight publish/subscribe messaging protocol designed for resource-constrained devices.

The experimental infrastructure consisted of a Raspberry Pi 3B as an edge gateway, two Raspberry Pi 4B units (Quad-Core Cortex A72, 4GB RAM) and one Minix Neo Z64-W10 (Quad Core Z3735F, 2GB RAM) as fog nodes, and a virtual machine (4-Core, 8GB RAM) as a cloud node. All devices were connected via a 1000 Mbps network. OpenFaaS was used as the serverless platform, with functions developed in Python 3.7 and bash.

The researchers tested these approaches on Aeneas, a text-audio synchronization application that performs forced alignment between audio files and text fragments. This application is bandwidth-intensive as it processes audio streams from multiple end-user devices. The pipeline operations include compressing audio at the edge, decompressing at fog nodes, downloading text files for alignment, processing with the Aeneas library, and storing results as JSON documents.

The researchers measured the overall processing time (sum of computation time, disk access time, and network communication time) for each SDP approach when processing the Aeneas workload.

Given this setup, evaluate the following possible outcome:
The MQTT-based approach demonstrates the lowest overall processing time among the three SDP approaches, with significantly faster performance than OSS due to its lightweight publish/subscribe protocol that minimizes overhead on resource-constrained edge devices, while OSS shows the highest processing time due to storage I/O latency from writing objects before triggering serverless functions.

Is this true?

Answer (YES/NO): NO